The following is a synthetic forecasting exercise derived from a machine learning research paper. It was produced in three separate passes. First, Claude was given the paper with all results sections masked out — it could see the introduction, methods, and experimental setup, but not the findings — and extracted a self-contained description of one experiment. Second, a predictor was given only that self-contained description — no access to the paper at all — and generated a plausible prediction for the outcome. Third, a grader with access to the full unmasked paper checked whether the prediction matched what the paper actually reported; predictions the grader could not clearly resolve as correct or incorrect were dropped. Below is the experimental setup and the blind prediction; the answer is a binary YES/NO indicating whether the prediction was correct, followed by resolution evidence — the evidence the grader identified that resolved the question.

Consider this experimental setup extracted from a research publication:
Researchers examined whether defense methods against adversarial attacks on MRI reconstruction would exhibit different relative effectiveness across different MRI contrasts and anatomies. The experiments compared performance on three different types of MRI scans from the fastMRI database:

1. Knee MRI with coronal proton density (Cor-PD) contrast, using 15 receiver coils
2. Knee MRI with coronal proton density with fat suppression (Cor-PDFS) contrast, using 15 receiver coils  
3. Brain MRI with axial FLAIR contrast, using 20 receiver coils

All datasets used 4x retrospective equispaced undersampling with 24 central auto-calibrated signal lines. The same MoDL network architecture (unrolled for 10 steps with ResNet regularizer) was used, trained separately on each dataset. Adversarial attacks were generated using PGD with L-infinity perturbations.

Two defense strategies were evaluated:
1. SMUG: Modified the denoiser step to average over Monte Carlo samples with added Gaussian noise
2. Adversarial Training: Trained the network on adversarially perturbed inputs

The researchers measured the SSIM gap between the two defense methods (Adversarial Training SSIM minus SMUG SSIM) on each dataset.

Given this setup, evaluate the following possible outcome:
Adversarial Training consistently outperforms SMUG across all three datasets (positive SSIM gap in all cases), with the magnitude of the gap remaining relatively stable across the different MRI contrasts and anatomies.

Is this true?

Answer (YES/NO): NO